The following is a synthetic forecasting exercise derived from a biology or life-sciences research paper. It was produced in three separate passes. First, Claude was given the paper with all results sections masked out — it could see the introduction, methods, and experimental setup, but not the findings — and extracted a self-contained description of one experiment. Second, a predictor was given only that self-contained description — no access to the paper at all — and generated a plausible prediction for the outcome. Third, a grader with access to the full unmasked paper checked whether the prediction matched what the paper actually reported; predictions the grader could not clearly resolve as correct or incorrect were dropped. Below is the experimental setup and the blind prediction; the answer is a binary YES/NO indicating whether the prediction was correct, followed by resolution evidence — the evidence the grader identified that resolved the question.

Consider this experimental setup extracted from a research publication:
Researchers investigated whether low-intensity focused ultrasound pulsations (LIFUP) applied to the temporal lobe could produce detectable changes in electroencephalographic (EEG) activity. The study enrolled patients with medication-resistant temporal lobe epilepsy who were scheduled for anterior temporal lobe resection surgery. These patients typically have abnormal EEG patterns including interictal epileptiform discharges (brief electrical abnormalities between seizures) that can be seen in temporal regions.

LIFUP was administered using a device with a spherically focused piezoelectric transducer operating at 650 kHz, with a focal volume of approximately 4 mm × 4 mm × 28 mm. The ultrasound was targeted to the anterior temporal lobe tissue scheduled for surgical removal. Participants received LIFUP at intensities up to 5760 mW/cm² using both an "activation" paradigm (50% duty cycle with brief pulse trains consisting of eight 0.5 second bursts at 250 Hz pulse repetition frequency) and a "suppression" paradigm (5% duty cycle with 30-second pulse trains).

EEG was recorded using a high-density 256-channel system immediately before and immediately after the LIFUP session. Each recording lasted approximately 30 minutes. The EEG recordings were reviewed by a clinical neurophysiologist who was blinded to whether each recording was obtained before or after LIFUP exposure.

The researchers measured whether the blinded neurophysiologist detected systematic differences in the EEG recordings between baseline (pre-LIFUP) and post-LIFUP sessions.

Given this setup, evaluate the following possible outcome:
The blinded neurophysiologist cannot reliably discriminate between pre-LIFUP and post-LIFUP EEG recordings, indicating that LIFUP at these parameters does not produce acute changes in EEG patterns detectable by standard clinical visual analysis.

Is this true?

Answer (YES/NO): NO